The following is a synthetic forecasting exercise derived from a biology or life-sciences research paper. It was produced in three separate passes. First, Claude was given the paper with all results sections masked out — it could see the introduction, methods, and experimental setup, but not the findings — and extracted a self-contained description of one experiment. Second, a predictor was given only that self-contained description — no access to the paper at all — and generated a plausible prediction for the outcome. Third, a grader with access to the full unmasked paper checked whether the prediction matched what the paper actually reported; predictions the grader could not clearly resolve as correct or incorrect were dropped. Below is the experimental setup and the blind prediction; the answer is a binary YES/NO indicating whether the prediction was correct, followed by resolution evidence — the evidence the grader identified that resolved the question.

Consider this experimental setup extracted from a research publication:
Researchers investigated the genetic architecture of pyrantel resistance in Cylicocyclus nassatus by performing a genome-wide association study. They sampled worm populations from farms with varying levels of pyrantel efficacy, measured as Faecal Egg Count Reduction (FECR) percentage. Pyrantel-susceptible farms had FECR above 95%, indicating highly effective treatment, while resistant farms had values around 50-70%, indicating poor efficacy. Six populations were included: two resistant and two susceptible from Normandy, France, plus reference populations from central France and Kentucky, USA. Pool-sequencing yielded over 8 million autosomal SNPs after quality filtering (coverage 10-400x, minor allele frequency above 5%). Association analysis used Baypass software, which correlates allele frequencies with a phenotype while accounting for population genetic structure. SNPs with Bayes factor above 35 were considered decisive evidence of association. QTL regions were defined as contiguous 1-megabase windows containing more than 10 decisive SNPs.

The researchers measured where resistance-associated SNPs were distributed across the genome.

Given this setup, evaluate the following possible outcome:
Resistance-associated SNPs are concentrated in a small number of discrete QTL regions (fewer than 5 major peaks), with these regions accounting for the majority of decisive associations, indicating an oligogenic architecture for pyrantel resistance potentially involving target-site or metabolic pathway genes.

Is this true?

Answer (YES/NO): YES